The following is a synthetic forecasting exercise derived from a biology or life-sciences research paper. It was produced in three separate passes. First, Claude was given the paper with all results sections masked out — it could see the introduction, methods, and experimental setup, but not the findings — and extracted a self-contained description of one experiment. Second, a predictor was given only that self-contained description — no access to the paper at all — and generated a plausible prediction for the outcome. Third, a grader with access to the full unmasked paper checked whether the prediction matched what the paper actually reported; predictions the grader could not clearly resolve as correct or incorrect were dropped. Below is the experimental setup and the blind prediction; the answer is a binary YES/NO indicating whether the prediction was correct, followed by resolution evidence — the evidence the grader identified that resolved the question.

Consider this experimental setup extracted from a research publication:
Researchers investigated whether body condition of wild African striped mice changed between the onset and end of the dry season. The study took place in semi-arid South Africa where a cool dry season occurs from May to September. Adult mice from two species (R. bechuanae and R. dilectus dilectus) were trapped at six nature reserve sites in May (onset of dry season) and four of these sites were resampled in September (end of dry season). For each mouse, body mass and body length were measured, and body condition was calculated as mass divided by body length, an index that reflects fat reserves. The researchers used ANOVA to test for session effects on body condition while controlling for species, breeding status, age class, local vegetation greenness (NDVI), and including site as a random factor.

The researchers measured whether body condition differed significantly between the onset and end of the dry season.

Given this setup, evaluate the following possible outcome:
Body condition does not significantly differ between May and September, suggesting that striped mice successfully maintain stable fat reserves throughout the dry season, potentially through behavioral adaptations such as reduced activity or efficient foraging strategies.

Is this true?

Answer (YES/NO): YES